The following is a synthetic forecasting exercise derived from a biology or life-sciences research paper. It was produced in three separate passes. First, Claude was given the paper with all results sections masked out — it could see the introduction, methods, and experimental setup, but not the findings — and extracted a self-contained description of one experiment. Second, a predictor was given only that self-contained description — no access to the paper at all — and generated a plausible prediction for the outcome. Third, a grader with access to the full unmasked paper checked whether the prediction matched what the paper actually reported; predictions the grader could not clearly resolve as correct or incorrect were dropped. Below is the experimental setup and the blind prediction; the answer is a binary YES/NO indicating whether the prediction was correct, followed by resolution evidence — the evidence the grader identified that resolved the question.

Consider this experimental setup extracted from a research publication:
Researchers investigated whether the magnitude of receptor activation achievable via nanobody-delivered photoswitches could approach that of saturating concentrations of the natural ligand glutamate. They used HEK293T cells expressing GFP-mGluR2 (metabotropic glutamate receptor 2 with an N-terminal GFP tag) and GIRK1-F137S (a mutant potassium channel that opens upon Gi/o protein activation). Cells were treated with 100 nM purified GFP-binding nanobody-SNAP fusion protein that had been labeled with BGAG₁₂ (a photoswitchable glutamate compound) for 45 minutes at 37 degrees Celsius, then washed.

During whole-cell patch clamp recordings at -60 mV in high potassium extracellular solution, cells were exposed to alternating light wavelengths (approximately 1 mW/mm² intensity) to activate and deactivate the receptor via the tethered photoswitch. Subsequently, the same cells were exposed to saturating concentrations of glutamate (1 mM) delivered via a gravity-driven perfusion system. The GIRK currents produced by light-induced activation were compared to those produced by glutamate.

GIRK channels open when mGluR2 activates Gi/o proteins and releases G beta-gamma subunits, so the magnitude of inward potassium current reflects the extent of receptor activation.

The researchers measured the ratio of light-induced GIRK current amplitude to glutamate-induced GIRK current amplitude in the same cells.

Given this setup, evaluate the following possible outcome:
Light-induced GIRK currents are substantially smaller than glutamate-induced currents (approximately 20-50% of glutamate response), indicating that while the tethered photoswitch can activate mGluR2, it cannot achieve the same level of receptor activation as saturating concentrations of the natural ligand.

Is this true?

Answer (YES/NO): YES